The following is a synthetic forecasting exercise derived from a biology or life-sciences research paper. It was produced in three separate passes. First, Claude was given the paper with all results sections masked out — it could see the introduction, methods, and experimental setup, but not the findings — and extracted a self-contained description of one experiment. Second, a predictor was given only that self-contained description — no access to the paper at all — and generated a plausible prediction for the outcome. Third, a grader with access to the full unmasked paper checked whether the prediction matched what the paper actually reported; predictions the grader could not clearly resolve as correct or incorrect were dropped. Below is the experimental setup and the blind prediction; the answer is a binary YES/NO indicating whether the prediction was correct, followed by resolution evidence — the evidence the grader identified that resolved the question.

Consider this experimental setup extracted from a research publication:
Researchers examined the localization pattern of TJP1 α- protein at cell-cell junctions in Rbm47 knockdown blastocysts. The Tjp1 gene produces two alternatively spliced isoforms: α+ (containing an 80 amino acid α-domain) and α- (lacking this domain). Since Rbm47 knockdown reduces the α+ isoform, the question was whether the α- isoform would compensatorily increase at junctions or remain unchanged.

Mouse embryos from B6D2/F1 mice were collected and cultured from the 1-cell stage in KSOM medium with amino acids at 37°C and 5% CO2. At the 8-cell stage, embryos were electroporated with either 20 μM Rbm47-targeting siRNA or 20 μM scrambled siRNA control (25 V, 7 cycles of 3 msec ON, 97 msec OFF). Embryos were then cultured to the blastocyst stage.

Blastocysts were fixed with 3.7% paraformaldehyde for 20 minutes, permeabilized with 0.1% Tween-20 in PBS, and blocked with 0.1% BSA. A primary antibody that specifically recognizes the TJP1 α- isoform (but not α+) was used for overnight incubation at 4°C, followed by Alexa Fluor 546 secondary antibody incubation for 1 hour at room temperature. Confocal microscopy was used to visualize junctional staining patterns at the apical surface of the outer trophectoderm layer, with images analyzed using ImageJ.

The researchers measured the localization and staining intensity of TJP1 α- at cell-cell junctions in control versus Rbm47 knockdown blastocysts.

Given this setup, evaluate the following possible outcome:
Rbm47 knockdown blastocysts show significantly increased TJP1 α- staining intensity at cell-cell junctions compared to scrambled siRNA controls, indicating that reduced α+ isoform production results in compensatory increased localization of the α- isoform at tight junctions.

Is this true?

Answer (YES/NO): NO